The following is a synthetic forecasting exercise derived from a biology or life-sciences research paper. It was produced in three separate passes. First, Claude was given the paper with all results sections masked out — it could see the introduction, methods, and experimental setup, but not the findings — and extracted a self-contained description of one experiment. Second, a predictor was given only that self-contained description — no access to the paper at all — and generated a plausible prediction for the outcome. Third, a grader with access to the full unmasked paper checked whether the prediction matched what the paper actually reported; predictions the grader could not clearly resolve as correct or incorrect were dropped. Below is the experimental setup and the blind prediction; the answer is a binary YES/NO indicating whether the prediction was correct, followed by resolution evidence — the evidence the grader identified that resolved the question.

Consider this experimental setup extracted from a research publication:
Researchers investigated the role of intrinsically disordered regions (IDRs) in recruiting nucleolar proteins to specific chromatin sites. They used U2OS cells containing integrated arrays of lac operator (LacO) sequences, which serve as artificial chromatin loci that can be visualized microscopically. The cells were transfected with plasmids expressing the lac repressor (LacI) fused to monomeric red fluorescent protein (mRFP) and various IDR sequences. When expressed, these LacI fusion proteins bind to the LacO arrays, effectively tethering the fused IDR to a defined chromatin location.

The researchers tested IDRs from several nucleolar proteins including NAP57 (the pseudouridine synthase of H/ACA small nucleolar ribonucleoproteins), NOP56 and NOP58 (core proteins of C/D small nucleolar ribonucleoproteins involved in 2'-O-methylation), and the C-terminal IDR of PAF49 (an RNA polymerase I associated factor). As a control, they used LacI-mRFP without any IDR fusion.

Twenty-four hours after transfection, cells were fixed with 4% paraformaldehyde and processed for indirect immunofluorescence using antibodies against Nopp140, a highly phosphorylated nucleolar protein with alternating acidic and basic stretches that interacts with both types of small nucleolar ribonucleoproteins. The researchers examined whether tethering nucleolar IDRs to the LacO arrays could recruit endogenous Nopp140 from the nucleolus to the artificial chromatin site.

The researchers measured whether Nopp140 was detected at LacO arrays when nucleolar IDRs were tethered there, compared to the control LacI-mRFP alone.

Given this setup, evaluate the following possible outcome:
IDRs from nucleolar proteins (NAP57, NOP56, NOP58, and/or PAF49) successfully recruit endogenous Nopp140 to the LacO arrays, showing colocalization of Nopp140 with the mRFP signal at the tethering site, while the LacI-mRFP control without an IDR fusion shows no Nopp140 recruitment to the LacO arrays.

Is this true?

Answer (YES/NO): YES